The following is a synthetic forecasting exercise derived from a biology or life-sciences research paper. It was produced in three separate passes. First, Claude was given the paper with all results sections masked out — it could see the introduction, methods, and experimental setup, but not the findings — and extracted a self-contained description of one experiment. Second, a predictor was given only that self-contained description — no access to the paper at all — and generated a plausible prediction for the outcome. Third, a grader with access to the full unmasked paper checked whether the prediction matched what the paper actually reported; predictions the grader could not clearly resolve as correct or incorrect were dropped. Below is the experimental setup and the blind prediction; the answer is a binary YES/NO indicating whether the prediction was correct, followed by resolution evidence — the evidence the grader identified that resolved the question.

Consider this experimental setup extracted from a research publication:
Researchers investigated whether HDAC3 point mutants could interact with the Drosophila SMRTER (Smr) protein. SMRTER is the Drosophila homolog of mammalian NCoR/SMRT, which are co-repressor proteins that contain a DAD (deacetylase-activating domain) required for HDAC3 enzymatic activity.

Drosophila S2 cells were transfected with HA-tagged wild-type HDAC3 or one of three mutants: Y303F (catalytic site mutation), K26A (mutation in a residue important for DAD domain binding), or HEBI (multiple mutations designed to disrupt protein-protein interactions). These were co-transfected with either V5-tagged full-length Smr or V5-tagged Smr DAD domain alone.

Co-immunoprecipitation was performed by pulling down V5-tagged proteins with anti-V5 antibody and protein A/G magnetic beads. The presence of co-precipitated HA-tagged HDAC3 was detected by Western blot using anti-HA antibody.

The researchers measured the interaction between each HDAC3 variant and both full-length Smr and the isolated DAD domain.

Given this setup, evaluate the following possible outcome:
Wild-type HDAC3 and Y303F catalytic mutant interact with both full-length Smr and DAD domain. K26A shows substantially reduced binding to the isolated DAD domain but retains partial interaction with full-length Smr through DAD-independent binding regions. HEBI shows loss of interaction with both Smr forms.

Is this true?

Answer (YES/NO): NO